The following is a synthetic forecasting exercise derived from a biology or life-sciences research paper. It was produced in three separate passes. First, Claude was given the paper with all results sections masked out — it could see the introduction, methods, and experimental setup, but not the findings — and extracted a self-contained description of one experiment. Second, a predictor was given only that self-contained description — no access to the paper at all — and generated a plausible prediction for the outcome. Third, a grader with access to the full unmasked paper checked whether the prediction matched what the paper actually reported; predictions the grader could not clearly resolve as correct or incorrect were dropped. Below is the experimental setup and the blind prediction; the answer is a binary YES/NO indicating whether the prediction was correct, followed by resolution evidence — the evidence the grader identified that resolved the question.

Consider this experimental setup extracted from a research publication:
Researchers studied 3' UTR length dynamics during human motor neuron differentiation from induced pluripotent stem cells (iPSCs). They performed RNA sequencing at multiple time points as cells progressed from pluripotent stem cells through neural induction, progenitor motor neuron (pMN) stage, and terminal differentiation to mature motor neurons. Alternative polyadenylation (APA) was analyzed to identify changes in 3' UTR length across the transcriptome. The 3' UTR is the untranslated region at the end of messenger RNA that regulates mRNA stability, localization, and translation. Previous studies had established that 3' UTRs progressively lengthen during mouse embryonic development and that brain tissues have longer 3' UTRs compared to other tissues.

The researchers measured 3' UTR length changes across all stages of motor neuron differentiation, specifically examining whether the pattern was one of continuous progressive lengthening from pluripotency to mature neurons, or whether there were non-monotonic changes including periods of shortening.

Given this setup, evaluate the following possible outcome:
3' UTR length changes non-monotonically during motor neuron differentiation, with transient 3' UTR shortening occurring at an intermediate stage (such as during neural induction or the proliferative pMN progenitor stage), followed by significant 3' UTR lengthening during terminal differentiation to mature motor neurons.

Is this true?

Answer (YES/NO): YES